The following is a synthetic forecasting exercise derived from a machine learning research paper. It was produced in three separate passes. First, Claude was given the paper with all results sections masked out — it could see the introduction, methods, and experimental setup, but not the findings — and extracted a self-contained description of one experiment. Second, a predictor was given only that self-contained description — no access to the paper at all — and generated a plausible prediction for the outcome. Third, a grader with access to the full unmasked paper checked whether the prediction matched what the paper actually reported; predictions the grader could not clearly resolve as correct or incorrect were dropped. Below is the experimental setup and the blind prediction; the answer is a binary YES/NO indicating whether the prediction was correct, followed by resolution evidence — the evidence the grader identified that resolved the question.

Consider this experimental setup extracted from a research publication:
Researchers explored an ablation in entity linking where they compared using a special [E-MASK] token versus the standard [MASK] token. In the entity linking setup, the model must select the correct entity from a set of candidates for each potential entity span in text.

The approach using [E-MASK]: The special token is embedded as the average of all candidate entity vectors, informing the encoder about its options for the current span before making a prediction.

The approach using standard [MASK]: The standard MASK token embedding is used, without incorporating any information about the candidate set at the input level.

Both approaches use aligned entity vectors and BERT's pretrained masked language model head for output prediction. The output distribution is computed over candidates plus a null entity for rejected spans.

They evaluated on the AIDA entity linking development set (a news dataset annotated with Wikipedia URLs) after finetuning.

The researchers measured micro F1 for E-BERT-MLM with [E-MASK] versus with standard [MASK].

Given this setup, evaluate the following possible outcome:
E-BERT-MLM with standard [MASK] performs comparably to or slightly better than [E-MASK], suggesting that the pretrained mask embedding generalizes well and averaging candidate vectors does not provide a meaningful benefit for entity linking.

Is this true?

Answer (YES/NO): NO